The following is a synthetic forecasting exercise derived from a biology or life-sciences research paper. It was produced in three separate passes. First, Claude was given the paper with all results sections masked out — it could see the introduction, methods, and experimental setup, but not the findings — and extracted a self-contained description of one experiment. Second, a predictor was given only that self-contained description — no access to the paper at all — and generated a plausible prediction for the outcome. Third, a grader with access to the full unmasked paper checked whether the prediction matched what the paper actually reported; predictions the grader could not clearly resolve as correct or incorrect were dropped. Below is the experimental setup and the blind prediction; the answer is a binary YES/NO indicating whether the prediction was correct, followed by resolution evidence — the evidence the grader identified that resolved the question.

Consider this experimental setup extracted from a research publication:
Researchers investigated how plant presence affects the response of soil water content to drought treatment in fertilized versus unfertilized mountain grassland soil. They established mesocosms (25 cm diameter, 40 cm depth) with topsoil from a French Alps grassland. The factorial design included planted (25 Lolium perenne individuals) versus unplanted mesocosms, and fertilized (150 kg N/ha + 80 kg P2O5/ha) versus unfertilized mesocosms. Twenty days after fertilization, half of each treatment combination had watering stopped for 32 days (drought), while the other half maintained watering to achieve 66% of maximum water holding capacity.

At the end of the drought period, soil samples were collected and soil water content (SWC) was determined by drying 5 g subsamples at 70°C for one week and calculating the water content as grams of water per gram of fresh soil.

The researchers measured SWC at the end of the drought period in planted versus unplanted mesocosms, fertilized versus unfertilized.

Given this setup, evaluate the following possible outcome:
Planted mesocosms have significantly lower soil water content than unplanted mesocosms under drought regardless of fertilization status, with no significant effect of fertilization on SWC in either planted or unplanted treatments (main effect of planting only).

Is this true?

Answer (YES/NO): NO